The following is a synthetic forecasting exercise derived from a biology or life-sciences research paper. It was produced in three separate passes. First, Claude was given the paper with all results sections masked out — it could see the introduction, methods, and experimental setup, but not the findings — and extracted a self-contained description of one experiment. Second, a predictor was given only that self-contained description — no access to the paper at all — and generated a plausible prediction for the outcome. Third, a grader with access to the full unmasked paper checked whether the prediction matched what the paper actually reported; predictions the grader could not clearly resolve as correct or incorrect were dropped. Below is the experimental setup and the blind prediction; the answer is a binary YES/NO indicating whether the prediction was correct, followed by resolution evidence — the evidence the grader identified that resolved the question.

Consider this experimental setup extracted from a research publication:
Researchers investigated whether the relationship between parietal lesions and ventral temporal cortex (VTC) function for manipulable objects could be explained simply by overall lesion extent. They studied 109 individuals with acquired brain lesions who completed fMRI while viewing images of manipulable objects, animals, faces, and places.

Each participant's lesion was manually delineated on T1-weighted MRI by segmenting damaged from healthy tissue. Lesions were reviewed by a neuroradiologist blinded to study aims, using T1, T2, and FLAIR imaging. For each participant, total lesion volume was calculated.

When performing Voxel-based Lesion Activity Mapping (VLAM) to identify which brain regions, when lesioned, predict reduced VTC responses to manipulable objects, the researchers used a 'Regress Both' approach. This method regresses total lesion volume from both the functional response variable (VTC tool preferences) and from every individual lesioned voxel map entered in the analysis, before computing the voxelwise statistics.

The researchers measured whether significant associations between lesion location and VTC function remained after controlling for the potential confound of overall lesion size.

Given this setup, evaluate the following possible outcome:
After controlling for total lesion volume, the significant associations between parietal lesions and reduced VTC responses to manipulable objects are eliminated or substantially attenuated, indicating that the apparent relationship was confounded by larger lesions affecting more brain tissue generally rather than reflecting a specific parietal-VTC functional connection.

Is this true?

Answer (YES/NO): NO